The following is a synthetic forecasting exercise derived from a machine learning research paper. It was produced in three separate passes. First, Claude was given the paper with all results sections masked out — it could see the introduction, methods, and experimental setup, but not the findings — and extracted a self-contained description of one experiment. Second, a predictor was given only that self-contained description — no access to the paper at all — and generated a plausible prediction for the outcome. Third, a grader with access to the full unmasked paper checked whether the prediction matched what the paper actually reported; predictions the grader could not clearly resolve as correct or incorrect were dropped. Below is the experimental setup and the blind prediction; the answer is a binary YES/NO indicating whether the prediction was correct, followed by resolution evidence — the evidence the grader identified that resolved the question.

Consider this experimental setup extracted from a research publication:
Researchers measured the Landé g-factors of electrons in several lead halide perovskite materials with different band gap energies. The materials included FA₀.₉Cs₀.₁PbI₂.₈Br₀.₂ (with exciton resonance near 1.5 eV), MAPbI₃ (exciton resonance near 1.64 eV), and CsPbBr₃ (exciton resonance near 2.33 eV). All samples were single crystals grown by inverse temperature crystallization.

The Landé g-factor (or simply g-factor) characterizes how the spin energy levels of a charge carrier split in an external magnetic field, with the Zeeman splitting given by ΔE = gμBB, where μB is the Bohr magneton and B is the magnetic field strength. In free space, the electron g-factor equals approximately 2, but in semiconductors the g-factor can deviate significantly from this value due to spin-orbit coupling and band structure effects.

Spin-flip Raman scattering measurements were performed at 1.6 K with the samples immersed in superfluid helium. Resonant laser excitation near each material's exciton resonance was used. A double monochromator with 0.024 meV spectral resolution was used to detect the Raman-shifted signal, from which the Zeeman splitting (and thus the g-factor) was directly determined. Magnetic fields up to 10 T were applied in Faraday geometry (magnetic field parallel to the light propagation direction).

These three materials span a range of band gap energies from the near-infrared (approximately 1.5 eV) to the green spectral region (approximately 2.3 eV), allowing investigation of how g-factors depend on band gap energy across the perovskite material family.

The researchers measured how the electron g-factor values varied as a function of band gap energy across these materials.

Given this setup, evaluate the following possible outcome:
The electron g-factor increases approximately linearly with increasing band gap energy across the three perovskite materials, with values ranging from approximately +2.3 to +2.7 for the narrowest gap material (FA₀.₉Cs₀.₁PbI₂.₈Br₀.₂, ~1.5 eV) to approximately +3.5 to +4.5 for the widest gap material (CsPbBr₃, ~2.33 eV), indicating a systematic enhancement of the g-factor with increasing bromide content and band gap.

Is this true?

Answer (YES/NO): NO